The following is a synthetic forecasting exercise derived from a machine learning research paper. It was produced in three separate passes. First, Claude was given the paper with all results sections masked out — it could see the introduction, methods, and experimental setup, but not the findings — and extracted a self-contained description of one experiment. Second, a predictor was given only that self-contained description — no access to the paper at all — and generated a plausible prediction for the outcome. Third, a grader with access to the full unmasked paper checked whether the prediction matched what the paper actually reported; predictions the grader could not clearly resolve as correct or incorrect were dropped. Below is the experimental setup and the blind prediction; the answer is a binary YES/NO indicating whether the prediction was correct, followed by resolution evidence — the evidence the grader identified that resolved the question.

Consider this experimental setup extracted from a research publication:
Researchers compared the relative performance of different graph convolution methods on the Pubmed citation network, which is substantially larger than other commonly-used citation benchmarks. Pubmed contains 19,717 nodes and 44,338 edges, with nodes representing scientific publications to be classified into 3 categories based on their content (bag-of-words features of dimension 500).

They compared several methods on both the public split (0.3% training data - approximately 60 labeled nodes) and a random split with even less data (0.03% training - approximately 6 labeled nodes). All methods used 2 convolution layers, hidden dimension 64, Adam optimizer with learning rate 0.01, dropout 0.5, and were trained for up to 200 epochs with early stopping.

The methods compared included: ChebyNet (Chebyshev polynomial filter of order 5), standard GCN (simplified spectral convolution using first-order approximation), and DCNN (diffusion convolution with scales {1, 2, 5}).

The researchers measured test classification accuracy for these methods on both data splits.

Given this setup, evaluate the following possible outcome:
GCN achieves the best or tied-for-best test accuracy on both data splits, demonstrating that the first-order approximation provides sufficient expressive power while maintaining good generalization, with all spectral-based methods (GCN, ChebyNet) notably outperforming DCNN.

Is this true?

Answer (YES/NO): NO